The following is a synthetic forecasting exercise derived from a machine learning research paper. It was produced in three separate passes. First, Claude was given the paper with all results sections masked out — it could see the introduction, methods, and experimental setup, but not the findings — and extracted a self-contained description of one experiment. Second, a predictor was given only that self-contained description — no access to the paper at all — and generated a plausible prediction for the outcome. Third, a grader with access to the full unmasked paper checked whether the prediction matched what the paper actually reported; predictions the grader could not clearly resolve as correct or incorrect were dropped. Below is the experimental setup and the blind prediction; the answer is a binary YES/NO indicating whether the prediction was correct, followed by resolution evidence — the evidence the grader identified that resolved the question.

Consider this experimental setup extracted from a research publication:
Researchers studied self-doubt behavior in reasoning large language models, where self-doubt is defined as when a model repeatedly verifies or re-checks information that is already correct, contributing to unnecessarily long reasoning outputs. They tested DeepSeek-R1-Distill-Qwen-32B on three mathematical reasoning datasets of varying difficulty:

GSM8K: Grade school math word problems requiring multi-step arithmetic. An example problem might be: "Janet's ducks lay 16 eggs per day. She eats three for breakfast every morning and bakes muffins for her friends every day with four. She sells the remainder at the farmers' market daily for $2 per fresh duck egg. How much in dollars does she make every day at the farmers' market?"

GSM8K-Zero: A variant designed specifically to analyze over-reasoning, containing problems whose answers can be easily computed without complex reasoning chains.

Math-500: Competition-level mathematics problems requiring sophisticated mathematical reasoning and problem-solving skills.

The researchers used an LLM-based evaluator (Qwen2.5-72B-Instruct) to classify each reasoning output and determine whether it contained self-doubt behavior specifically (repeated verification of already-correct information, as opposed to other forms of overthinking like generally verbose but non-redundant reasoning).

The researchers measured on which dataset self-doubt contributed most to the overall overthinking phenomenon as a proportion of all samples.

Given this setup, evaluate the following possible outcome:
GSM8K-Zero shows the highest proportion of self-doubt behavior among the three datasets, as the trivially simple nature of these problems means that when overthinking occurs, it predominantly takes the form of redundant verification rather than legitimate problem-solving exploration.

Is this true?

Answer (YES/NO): NO